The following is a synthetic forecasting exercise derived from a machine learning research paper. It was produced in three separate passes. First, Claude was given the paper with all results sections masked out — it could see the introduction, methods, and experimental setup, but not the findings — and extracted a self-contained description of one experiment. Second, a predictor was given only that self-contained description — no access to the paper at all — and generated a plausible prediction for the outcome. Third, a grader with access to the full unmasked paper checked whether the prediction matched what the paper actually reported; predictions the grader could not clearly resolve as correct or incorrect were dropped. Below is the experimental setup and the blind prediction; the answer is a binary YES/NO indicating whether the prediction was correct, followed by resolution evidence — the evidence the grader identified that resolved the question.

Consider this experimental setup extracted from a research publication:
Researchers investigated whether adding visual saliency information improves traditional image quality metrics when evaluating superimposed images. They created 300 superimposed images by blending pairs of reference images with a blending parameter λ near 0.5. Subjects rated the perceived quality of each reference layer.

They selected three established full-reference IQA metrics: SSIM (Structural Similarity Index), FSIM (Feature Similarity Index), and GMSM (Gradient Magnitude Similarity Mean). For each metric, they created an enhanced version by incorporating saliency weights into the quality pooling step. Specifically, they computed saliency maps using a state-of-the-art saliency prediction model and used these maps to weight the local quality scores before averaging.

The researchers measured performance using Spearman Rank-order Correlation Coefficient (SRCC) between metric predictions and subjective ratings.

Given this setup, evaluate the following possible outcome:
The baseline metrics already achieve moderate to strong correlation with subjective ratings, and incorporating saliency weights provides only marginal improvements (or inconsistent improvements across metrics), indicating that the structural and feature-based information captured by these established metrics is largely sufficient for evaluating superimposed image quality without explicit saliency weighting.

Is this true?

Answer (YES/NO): NO